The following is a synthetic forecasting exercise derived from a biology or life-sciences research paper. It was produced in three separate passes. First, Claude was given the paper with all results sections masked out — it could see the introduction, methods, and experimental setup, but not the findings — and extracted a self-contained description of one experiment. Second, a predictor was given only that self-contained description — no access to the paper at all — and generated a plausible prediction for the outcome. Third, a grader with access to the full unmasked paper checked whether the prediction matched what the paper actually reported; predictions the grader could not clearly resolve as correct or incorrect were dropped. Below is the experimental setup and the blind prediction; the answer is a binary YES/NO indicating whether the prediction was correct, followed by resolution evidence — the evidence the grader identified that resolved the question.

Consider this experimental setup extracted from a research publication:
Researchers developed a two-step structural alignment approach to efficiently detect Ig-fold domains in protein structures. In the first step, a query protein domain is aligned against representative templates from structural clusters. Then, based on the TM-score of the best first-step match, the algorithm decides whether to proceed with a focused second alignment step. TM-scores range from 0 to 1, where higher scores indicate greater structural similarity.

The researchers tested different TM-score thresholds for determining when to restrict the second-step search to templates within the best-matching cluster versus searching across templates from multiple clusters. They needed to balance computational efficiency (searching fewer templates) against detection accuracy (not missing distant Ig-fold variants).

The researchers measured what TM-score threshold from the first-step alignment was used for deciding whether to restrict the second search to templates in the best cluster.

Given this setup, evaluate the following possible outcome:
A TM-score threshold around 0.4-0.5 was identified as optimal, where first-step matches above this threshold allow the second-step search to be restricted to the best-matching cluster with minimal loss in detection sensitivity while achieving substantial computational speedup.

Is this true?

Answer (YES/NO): NO